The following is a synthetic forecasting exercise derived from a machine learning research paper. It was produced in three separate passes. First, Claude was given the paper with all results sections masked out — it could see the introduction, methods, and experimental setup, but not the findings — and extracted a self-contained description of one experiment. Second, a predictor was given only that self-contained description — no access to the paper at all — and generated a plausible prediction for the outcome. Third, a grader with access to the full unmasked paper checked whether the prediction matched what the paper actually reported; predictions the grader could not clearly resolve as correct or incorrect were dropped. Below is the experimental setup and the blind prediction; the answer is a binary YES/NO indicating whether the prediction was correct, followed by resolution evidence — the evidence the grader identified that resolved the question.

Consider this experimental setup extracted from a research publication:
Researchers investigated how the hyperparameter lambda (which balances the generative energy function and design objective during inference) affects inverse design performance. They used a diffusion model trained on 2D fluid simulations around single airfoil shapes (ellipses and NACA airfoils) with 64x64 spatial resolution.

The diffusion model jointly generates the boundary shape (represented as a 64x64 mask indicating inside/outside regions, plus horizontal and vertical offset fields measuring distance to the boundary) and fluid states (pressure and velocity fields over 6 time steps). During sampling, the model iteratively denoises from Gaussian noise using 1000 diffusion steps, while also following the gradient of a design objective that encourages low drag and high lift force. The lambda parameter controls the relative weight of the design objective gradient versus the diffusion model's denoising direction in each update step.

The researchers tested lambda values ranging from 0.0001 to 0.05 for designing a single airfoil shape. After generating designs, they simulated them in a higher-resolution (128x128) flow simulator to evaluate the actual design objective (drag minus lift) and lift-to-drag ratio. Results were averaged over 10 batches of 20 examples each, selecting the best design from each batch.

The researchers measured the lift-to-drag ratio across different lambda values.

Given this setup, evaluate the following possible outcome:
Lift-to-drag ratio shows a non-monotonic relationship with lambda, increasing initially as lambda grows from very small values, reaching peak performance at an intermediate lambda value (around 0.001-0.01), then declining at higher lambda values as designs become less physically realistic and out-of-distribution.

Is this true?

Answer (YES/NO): NO